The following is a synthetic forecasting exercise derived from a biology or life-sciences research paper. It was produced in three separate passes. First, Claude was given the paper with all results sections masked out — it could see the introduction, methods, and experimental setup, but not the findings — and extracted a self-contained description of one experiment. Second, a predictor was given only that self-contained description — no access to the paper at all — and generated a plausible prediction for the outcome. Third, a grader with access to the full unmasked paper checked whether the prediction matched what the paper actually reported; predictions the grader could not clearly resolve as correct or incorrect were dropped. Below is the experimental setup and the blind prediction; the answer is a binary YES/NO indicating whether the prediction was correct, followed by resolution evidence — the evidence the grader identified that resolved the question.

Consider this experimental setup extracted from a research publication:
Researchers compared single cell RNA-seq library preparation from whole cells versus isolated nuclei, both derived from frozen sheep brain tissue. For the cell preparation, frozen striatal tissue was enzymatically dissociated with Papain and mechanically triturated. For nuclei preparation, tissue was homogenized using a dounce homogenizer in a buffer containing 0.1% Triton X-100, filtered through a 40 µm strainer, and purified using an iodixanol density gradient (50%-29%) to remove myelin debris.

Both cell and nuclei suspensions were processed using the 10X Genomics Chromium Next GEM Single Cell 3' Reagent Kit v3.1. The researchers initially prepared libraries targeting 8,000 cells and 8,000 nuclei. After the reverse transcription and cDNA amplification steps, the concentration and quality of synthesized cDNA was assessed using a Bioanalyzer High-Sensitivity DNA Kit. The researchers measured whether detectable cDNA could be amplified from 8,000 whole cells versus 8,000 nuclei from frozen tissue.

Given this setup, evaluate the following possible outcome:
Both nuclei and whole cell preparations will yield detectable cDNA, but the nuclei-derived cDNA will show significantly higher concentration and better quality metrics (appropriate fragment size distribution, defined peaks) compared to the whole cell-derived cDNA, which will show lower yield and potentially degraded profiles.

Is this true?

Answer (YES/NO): NO